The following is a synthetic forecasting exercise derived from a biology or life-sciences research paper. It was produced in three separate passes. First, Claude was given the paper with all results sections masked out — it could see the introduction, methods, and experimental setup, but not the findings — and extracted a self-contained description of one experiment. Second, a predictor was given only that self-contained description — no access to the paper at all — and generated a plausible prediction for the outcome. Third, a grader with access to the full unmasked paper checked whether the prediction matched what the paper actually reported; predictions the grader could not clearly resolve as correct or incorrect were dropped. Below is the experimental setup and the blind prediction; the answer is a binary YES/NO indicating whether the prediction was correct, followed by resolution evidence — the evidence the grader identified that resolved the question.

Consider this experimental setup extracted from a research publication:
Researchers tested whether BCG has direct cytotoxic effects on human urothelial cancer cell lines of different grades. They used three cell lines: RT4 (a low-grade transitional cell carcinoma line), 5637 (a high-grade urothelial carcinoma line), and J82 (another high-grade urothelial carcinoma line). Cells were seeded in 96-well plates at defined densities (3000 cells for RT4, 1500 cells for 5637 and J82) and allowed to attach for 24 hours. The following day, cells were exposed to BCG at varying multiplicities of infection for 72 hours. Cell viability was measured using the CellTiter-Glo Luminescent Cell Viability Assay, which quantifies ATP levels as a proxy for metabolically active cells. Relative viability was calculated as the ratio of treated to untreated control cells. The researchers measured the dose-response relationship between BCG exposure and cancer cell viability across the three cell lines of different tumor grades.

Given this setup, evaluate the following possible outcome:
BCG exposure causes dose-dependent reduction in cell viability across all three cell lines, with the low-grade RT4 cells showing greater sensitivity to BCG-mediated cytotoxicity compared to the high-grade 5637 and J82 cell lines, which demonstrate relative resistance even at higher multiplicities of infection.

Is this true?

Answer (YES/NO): NO